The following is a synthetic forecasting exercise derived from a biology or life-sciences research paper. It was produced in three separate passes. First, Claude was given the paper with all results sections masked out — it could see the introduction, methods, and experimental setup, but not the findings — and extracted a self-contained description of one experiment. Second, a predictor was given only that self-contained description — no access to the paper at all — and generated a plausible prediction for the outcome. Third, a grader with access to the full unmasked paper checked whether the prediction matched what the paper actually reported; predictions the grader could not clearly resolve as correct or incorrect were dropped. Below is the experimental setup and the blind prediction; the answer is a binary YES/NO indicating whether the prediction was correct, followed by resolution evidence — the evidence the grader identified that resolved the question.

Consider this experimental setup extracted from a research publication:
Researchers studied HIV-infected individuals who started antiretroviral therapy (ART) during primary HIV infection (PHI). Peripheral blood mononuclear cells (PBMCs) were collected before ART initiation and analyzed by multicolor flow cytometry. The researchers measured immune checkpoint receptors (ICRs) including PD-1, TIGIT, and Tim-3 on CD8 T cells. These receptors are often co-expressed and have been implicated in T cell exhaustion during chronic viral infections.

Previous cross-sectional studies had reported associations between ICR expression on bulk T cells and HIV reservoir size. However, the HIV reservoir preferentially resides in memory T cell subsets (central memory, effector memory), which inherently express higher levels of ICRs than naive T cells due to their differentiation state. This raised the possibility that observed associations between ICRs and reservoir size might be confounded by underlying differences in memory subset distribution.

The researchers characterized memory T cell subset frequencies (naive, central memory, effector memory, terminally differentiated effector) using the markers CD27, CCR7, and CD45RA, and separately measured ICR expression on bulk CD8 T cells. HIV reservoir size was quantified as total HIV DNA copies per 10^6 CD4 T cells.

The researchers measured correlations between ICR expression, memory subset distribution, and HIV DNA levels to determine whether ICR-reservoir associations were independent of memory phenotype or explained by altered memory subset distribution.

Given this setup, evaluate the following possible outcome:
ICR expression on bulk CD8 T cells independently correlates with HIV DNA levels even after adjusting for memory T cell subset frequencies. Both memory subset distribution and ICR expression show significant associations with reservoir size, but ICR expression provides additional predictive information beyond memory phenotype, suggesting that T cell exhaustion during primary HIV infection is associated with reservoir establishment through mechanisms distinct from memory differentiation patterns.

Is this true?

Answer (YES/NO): NO